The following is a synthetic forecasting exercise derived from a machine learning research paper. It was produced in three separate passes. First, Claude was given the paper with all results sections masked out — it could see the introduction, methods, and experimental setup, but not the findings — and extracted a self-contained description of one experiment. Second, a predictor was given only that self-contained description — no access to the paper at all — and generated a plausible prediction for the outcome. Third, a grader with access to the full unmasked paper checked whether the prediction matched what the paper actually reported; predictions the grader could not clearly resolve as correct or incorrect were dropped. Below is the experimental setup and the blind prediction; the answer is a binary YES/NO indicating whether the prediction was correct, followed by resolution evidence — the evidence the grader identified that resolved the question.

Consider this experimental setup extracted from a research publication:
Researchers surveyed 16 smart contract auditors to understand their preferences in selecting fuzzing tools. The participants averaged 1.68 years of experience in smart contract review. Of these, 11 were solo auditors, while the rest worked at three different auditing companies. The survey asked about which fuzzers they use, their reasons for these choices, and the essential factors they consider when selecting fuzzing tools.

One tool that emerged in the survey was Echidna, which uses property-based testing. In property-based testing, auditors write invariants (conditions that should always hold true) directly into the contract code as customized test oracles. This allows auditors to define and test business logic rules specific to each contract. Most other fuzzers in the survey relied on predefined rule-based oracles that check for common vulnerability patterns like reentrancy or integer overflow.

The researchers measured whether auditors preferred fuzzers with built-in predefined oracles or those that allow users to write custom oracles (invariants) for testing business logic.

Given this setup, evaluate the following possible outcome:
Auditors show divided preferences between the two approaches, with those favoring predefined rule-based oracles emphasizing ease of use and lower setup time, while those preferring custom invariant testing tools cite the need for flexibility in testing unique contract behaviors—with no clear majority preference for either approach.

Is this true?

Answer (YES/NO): NO